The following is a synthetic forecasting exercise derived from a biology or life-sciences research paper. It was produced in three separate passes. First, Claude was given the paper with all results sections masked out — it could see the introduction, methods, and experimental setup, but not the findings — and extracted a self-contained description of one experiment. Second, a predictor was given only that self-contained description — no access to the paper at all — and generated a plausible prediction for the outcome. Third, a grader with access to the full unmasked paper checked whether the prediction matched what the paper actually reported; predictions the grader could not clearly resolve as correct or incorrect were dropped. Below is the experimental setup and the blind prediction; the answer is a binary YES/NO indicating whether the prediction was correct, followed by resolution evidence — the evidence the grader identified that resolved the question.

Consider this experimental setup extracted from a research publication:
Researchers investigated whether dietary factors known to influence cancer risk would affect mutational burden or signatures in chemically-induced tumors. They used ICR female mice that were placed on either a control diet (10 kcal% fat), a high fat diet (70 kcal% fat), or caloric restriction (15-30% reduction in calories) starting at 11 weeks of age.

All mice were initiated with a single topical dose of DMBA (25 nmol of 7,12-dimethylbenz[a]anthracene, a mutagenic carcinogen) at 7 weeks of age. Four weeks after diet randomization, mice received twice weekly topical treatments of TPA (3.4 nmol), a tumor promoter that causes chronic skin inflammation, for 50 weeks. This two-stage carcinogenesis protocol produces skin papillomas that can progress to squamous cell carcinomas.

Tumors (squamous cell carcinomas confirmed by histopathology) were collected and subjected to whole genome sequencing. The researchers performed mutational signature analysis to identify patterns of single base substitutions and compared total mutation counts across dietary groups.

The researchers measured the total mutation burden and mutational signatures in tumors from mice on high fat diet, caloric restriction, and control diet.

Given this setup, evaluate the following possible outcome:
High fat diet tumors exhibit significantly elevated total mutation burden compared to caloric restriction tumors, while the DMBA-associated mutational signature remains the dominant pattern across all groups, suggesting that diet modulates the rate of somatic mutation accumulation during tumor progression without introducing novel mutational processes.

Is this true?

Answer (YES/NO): NO